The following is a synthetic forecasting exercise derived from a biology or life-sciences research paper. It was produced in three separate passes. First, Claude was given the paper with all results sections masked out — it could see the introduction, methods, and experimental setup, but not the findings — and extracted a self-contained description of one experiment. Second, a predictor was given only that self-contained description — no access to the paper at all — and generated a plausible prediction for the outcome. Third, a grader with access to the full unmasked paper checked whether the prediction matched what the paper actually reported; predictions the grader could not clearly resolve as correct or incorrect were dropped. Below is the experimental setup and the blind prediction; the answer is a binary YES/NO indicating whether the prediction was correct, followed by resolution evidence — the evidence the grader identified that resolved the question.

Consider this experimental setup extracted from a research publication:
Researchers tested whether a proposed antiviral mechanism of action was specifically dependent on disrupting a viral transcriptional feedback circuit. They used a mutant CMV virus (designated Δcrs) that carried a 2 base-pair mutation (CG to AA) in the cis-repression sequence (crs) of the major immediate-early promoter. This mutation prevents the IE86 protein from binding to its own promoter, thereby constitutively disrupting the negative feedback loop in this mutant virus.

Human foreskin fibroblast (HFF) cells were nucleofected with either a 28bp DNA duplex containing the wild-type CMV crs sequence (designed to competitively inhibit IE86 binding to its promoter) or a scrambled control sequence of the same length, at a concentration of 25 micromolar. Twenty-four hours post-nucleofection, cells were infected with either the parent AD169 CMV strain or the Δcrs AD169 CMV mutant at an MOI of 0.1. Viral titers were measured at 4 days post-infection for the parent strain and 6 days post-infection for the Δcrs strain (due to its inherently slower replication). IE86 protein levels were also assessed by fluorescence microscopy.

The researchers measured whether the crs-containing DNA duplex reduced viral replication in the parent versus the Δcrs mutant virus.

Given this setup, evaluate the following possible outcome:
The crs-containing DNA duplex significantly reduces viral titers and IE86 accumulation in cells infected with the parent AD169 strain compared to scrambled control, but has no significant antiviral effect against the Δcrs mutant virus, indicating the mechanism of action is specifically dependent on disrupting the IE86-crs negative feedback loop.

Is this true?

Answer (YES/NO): NO